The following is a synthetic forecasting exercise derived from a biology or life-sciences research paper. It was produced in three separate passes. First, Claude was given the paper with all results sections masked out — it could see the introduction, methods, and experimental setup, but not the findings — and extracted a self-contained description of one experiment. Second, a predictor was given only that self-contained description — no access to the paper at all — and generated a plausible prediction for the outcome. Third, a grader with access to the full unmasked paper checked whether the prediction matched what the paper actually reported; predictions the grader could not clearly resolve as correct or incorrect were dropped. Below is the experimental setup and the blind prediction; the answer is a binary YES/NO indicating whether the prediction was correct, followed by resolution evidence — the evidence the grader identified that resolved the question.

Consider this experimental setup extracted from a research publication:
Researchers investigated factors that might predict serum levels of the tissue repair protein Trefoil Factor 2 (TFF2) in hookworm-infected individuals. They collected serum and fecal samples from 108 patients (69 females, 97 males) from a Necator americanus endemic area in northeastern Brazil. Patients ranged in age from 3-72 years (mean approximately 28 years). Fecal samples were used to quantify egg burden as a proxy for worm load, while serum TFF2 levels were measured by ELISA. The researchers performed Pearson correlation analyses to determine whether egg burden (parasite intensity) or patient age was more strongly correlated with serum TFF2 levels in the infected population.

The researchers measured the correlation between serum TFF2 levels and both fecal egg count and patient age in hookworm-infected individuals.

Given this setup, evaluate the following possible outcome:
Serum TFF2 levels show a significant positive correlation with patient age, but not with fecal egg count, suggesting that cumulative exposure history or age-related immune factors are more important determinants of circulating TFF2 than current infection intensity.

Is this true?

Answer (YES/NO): NO